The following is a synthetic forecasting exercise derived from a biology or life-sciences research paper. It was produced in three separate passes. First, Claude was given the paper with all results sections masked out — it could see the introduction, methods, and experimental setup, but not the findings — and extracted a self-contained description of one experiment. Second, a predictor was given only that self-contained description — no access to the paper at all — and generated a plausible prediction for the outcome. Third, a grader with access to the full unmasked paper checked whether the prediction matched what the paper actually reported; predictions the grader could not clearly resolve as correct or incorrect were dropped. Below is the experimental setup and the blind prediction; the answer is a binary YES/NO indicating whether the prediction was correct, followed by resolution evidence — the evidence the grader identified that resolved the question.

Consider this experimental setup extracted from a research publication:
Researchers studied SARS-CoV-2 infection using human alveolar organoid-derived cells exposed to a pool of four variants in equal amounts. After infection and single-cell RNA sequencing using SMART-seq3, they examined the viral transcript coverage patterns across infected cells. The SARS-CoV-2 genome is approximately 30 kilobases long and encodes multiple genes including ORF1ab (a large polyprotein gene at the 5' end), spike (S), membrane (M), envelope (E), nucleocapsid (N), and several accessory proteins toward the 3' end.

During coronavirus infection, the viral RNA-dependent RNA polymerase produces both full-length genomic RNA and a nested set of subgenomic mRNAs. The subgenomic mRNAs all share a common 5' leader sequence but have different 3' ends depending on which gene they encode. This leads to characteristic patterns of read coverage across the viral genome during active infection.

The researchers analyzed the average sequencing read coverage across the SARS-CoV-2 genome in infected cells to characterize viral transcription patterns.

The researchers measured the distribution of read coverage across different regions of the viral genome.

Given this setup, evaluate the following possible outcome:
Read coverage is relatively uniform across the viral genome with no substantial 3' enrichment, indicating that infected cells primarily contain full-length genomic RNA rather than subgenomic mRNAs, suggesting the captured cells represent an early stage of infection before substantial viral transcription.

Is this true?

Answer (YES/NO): NO